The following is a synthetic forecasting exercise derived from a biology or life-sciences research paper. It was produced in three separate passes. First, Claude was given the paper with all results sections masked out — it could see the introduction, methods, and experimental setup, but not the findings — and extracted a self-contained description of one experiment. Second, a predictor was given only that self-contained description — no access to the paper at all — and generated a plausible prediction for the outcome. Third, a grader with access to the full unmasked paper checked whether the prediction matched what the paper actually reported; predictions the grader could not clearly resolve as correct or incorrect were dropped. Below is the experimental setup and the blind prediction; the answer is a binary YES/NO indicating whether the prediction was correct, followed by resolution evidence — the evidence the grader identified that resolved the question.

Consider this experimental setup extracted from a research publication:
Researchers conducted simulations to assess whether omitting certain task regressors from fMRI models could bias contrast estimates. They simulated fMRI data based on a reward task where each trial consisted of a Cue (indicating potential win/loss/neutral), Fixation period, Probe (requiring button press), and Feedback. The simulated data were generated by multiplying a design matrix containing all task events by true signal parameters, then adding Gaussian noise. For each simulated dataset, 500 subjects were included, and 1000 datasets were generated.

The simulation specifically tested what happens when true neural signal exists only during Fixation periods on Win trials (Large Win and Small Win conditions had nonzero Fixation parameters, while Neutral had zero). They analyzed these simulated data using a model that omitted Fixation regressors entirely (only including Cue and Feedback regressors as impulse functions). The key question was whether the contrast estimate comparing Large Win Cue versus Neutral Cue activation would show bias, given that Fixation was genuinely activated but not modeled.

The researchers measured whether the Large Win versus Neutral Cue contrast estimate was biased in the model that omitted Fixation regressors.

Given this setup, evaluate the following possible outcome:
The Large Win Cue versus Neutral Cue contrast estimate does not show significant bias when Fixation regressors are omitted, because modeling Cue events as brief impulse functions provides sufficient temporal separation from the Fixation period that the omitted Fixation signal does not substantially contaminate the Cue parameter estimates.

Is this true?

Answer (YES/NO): NO